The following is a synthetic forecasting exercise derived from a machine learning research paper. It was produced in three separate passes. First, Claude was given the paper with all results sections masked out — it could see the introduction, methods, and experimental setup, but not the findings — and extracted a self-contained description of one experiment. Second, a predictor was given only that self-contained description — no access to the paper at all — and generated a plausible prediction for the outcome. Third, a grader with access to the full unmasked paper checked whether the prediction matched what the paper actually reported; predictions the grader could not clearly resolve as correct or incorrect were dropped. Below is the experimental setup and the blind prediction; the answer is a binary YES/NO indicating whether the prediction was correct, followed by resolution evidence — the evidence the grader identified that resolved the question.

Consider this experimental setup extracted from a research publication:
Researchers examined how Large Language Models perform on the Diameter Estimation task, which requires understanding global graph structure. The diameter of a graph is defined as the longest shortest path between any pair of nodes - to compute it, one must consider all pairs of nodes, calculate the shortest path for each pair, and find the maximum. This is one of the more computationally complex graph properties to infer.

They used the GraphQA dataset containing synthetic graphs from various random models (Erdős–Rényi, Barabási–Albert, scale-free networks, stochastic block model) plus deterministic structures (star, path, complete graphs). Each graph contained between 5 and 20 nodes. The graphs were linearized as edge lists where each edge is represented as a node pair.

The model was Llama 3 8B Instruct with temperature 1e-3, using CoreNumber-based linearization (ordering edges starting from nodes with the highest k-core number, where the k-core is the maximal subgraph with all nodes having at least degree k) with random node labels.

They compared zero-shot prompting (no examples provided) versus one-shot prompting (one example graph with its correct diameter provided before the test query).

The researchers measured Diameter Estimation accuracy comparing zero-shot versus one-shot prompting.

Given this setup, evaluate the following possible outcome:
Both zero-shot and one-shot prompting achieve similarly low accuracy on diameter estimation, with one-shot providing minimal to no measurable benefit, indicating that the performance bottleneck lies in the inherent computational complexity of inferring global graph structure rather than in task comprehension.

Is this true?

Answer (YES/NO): NO